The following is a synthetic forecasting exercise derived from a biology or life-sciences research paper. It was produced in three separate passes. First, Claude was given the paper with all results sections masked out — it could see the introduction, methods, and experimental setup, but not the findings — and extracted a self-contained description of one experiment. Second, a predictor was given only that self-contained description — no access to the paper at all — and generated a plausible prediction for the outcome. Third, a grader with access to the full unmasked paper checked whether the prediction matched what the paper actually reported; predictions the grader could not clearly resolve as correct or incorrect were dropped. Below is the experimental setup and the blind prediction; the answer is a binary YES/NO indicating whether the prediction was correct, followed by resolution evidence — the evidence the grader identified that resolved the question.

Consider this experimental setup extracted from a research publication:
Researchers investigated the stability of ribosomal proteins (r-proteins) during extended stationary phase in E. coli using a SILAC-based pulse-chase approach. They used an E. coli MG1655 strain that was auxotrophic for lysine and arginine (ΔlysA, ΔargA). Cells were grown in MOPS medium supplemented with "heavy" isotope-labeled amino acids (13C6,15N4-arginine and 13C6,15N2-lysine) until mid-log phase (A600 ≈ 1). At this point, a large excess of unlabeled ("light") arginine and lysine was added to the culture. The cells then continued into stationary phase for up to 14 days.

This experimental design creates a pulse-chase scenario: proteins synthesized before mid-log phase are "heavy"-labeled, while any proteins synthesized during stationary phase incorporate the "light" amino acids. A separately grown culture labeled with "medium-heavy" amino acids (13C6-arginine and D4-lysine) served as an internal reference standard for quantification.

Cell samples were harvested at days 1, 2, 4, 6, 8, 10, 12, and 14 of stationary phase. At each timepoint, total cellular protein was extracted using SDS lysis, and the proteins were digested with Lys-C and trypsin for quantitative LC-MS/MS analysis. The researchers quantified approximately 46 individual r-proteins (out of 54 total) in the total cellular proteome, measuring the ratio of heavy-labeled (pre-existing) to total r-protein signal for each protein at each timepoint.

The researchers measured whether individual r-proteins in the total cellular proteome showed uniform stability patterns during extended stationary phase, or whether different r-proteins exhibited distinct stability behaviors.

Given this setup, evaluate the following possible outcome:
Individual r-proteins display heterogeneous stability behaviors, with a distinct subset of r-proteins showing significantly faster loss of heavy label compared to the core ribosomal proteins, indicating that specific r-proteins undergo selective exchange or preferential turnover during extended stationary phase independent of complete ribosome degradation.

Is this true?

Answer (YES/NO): YES